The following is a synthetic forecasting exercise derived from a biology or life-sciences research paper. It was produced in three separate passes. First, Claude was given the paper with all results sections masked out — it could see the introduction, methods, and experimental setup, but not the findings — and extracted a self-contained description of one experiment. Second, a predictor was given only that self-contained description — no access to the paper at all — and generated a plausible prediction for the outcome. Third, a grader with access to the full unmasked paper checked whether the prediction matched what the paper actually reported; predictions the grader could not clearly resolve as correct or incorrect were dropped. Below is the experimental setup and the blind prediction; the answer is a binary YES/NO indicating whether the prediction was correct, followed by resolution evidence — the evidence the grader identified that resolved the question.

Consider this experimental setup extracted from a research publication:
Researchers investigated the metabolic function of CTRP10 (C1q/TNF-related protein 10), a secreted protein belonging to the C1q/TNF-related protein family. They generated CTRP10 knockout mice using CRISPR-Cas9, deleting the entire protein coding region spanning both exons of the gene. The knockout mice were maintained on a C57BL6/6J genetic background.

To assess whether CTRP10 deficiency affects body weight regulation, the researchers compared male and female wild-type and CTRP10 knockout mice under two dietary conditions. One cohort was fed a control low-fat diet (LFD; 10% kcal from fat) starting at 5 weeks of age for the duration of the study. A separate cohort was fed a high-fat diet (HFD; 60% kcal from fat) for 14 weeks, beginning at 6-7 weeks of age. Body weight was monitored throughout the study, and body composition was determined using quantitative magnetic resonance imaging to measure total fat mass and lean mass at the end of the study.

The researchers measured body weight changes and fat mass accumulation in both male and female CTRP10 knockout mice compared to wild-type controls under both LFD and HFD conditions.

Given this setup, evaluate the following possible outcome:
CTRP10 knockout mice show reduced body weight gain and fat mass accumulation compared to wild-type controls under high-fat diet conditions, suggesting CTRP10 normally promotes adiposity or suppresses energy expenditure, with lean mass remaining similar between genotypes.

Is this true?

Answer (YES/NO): NO